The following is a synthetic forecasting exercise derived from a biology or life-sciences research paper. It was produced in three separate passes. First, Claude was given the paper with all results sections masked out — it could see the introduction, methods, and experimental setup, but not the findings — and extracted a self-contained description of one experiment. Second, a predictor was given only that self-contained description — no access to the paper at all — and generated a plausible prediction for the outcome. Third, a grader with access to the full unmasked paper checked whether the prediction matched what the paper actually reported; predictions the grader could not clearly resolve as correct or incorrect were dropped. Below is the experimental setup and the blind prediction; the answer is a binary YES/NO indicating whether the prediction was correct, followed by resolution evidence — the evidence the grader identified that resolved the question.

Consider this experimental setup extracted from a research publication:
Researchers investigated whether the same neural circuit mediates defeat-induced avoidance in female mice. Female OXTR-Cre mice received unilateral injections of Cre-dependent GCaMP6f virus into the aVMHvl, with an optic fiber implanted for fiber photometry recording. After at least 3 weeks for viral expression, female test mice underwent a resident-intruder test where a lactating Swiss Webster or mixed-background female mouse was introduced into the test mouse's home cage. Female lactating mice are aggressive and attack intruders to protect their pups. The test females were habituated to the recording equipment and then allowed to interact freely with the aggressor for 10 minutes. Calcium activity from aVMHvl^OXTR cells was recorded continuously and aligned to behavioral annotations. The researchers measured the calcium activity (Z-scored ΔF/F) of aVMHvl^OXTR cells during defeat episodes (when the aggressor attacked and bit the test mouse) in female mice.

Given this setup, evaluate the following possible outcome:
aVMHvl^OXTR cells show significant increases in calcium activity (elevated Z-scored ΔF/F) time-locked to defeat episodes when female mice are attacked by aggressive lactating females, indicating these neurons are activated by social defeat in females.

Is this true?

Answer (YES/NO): YES